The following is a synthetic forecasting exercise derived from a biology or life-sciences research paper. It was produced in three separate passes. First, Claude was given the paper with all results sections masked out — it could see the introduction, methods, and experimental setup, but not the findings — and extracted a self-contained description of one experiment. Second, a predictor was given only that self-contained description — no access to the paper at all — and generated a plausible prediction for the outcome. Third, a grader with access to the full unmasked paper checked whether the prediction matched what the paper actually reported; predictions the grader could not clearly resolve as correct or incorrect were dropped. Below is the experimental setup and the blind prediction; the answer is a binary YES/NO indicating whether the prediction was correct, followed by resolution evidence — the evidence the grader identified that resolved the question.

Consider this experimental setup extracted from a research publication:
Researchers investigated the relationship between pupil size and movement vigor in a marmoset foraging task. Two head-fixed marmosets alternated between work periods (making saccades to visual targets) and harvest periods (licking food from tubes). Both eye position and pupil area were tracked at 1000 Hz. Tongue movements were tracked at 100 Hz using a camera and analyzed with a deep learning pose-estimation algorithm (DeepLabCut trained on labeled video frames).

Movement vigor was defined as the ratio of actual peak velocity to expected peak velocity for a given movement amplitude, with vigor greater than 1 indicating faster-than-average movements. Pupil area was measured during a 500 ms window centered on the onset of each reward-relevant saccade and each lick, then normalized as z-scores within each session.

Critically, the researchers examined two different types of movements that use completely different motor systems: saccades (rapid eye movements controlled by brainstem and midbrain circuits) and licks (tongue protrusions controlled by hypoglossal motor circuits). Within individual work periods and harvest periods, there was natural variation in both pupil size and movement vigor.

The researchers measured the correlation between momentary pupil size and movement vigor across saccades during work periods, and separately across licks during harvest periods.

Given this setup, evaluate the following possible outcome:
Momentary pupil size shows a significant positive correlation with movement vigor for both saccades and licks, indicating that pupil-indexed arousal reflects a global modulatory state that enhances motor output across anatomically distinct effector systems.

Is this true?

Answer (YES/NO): YES